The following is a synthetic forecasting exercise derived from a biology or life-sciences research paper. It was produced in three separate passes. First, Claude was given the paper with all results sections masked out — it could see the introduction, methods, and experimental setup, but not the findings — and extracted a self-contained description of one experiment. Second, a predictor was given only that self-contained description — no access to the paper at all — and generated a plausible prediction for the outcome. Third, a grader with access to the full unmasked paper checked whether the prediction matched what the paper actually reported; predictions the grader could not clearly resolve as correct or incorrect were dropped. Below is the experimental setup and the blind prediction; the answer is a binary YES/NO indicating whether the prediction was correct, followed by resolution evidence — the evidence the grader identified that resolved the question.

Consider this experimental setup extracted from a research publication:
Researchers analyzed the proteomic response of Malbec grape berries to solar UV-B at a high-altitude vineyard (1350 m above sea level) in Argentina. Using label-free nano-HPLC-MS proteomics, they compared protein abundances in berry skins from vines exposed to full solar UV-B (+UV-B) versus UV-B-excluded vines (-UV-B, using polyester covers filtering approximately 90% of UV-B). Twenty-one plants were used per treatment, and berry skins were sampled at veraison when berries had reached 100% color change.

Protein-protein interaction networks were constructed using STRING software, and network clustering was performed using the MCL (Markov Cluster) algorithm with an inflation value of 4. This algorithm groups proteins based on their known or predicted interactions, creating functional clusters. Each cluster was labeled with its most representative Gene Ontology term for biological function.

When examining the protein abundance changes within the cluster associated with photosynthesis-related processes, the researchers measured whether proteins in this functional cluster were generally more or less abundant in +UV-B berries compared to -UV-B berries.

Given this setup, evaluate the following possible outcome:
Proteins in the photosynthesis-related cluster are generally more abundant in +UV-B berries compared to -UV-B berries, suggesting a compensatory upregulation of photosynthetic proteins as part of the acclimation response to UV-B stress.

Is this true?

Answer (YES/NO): NO